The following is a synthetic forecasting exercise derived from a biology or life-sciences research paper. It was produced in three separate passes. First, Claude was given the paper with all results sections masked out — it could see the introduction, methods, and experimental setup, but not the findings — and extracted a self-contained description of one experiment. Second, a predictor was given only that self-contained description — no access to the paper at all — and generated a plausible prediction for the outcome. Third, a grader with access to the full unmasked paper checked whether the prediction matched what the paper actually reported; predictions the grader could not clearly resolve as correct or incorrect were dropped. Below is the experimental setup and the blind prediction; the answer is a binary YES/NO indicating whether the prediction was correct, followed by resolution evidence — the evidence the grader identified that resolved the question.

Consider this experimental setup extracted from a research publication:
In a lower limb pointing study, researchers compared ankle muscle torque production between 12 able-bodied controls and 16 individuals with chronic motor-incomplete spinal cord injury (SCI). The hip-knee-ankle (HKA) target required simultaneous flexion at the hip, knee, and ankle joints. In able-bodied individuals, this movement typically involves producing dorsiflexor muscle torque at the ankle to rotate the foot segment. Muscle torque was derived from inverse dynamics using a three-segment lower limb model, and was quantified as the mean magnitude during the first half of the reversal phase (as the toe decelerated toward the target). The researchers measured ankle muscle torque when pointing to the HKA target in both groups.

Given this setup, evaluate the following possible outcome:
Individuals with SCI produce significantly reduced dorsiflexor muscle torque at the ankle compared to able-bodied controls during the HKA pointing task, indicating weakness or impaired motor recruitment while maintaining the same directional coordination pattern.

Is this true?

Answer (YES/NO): YES